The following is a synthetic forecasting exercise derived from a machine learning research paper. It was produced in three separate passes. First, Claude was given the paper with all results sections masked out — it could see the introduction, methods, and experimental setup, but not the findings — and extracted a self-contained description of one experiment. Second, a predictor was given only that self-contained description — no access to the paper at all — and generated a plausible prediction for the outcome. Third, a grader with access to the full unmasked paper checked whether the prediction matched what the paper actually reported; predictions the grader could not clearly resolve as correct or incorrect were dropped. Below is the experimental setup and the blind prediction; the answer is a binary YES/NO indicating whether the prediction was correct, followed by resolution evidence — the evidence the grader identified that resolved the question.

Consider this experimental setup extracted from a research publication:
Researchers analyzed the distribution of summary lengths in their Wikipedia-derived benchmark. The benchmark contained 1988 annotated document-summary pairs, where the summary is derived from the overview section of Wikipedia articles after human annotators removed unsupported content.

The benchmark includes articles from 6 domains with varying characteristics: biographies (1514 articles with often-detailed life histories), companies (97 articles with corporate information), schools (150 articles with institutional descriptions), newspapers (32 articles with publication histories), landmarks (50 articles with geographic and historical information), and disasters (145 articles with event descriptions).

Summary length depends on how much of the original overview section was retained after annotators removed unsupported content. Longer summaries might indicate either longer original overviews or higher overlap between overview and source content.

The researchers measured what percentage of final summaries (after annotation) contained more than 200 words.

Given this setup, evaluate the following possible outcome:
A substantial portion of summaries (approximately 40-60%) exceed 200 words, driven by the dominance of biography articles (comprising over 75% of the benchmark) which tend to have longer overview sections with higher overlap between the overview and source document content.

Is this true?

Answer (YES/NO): NO